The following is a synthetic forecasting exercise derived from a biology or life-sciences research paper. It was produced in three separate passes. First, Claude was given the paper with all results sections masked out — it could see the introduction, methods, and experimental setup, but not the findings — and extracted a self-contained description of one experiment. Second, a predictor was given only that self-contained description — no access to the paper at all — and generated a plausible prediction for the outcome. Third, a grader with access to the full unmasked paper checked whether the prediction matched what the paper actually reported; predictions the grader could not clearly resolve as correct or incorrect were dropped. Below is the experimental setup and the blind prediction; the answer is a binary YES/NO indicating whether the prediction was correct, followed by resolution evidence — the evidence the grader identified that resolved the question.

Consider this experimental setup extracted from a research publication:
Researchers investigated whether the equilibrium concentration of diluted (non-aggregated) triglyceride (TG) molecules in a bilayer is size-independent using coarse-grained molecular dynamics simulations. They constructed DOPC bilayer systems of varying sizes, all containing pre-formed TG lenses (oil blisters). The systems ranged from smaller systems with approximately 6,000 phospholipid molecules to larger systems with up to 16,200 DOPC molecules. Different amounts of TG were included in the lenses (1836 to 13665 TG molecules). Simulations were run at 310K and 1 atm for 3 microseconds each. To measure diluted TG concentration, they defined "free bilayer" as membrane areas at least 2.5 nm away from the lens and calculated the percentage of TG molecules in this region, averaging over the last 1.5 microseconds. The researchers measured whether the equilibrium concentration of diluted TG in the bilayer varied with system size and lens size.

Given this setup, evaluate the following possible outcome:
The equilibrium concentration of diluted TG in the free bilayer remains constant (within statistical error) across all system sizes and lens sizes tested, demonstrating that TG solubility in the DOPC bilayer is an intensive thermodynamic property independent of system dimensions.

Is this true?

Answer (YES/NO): YES